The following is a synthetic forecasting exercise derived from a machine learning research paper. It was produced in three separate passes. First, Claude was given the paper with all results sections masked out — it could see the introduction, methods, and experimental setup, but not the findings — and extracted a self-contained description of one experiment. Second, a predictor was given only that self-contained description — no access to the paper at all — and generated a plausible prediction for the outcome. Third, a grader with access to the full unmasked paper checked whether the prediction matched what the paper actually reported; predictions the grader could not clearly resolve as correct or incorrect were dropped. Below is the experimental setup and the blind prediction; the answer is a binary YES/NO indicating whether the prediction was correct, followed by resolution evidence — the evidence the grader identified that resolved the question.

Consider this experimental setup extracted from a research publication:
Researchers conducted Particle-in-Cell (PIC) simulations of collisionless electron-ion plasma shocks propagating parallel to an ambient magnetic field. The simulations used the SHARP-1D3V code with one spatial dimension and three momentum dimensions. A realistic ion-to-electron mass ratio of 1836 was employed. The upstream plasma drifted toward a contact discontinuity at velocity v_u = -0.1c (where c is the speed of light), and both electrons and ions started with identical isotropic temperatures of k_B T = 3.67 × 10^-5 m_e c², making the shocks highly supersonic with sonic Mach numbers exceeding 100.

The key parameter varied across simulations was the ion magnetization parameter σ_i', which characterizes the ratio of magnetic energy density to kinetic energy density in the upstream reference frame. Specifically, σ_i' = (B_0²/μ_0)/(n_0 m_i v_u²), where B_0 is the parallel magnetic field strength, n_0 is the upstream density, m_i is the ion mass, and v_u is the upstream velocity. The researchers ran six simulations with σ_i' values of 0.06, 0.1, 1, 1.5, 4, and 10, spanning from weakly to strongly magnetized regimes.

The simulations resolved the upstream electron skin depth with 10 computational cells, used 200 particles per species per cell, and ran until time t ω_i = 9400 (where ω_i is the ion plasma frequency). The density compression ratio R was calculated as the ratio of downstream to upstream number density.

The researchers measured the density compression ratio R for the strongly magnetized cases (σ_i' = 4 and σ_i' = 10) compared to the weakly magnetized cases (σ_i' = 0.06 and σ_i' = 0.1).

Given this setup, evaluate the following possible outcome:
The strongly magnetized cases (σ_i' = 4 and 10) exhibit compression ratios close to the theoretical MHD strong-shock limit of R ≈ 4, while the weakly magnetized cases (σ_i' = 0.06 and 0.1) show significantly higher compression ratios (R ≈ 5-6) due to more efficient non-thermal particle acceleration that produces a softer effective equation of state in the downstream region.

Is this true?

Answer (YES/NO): NO